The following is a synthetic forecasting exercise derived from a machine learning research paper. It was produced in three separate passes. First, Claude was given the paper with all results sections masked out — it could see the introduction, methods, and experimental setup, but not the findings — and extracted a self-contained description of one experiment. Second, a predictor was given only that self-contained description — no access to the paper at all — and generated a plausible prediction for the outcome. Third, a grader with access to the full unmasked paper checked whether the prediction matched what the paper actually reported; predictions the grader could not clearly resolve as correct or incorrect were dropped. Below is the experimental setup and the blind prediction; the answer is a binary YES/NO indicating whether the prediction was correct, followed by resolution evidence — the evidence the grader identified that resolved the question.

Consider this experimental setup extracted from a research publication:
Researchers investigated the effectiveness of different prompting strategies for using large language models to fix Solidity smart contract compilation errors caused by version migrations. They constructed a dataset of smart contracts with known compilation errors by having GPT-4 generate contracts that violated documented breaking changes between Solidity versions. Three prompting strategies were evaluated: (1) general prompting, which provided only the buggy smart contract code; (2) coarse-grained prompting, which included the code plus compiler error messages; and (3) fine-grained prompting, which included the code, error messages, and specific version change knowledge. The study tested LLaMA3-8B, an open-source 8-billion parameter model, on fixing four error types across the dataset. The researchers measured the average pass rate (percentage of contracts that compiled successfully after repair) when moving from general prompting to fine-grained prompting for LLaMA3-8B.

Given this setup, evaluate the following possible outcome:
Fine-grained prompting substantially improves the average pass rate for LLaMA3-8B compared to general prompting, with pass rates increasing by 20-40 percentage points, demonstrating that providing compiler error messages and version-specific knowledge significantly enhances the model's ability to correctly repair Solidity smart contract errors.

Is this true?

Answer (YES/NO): YES